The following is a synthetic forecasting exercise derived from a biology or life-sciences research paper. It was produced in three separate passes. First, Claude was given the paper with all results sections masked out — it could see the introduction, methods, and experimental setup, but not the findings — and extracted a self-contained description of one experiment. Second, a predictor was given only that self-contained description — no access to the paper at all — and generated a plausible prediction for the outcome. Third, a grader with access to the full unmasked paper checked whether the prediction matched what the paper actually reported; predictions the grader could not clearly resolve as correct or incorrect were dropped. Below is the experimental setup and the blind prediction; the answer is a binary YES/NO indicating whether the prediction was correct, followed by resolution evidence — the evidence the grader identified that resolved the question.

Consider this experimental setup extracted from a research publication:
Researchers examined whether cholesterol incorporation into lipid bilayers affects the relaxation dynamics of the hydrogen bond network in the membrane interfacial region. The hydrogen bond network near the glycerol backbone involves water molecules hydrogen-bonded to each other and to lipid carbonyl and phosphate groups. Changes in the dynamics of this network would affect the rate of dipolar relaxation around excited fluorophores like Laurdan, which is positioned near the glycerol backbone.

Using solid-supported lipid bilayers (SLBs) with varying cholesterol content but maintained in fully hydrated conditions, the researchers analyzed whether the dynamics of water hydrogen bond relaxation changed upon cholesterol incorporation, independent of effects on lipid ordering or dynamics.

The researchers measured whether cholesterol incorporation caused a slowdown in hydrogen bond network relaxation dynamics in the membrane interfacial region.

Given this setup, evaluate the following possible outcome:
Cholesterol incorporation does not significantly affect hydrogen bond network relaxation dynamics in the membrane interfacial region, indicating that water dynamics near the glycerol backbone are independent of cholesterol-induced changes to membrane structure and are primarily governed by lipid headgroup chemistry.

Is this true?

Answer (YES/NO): NO